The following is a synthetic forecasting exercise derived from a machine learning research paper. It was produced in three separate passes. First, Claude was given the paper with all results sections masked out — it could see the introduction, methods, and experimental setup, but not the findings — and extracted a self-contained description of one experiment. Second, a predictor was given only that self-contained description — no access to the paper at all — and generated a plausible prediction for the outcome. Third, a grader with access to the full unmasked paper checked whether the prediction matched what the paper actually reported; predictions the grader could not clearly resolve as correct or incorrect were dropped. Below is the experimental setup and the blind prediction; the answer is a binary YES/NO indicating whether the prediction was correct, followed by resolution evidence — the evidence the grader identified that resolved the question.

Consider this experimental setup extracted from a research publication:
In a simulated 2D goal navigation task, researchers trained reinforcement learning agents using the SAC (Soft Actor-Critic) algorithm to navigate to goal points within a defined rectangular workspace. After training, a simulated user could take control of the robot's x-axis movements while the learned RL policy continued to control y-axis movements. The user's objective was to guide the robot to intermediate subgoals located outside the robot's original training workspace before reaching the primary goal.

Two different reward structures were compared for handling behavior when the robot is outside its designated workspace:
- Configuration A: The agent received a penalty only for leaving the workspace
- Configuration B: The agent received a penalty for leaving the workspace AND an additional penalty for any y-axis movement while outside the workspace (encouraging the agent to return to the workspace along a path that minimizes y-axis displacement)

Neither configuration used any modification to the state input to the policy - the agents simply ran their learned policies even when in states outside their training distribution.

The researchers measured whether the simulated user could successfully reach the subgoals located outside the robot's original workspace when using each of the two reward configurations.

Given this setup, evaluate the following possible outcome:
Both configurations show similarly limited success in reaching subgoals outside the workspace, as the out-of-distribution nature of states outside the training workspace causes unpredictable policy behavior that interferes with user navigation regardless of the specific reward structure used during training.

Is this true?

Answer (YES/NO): NO